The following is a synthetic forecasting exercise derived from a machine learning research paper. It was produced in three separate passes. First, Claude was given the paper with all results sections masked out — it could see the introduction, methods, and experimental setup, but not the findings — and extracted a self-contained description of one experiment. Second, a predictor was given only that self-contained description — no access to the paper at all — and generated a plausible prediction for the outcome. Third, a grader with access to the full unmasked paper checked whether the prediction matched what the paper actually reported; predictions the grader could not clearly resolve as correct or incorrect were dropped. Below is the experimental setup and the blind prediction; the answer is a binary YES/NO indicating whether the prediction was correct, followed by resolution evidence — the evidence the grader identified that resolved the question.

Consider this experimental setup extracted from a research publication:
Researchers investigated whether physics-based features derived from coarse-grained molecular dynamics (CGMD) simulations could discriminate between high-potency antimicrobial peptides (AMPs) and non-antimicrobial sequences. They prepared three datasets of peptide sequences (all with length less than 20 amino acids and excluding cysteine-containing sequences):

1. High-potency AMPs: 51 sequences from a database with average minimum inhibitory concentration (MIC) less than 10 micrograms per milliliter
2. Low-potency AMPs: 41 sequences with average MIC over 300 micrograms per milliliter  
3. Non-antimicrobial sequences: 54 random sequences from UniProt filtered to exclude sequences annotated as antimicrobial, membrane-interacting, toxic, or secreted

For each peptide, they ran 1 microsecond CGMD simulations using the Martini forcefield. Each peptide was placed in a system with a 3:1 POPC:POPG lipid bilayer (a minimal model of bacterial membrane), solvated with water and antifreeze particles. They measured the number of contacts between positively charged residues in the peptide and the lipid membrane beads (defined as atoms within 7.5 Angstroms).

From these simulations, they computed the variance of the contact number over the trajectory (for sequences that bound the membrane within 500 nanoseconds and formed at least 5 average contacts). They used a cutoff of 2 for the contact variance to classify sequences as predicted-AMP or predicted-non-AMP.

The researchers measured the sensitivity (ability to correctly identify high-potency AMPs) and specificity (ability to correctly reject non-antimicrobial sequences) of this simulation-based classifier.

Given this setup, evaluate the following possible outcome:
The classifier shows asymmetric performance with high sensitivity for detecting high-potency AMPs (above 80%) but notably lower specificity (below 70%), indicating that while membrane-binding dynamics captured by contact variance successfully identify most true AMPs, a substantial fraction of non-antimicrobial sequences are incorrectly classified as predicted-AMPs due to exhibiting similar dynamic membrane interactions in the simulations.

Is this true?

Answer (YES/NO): YES